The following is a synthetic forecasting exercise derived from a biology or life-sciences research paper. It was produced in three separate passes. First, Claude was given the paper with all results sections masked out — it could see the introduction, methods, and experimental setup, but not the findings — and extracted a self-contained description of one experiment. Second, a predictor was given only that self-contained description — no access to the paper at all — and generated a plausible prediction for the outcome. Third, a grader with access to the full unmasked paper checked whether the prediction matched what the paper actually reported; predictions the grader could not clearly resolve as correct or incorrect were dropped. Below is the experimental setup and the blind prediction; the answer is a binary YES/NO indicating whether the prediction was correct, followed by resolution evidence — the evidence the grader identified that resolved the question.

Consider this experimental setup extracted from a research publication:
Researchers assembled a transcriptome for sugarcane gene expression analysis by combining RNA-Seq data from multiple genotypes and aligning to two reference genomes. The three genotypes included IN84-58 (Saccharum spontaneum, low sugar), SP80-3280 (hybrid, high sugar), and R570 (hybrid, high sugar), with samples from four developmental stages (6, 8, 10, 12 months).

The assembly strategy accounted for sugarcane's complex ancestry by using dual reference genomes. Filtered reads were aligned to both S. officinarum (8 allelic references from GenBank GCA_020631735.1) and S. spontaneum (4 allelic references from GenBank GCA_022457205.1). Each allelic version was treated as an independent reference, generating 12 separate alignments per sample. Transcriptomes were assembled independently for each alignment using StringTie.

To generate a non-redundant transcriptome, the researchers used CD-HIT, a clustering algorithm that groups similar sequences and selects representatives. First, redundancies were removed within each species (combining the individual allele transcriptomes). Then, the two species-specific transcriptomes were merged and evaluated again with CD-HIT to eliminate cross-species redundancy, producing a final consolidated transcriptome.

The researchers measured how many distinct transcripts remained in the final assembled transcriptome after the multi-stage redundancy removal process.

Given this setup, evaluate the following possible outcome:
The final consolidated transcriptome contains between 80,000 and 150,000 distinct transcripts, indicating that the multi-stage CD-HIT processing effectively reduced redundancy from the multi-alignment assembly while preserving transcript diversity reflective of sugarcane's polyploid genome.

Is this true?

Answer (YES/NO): NO